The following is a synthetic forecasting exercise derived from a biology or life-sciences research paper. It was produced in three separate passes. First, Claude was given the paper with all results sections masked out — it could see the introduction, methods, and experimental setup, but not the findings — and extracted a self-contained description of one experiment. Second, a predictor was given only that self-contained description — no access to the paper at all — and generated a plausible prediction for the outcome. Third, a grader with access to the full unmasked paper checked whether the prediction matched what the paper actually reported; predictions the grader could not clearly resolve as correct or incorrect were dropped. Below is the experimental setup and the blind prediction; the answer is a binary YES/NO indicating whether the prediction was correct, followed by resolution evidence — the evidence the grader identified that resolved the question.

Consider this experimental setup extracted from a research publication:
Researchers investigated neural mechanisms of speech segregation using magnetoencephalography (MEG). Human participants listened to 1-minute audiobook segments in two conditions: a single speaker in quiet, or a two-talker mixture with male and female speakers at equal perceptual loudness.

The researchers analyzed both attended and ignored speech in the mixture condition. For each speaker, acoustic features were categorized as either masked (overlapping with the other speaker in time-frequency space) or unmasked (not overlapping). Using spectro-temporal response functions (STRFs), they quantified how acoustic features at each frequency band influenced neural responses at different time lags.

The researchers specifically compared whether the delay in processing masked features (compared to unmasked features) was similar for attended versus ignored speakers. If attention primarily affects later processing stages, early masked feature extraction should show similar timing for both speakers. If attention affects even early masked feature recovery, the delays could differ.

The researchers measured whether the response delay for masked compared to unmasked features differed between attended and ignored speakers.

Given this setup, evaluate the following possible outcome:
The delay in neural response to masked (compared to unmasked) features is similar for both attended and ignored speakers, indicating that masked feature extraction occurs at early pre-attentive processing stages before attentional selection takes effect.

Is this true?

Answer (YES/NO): NO